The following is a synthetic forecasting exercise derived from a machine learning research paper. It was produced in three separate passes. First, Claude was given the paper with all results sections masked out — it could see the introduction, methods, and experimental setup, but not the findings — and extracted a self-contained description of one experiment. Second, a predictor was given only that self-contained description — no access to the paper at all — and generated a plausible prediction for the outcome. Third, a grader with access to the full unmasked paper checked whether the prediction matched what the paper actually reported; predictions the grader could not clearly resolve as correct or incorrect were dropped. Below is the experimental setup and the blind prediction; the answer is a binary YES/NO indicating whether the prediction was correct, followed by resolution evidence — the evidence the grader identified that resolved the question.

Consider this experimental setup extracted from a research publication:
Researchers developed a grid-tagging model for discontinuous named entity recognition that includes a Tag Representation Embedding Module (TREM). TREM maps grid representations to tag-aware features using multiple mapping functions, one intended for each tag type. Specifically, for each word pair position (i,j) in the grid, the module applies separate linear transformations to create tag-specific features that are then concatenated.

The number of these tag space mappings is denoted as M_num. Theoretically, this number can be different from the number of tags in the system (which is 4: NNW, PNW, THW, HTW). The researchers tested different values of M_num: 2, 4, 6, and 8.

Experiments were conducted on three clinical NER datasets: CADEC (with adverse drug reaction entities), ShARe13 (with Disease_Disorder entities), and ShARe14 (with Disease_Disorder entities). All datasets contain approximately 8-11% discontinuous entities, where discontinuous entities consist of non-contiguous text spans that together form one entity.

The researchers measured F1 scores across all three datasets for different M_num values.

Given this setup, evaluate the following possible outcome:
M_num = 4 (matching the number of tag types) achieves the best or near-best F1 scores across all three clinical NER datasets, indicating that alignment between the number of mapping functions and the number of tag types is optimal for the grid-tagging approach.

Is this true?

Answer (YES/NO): YES